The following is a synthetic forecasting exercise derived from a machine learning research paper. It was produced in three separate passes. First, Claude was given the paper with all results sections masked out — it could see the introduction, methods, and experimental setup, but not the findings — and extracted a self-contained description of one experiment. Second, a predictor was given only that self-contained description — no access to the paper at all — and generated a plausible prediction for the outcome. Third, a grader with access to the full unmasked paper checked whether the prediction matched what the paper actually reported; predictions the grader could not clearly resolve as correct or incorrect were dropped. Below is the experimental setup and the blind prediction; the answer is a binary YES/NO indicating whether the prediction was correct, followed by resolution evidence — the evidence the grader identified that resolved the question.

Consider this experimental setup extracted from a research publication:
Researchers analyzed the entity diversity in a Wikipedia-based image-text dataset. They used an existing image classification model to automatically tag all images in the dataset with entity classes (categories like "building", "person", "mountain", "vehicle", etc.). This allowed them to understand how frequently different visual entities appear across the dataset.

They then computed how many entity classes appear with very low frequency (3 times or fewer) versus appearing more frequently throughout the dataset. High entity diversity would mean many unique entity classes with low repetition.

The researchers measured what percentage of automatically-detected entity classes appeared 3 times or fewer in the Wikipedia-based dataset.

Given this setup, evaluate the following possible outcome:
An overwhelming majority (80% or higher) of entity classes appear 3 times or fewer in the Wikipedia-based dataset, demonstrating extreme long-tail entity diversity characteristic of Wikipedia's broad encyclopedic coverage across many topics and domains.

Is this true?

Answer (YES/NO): YES